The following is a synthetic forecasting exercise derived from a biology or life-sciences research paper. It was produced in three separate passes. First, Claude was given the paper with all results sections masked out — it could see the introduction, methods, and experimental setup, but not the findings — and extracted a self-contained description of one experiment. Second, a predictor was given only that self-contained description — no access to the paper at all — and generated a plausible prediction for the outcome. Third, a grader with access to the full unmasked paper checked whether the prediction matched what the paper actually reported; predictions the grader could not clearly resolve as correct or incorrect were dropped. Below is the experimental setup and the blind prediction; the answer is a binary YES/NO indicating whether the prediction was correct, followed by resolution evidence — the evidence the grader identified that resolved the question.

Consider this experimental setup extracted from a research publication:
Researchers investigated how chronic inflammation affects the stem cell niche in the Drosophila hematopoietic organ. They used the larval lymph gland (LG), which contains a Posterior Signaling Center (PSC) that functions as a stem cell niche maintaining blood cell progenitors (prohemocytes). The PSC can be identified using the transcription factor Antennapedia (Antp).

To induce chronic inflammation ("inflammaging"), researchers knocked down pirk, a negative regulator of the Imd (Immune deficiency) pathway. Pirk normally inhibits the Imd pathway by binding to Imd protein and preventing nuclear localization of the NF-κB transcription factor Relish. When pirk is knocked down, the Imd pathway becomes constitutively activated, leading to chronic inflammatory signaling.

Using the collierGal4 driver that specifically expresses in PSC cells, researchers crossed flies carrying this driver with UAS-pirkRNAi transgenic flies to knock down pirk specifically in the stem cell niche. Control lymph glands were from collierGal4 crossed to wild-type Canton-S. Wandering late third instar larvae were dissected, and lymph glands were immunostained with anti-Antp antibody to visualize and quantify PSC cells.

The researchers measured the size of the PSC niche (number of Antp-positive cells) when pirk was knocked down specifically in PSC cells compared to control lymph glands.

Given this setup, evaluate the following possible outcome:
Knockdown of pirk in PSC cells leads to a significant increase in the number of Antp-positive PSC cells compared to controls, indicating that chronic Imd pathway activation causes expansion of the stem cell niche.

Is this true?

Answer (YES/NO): NO